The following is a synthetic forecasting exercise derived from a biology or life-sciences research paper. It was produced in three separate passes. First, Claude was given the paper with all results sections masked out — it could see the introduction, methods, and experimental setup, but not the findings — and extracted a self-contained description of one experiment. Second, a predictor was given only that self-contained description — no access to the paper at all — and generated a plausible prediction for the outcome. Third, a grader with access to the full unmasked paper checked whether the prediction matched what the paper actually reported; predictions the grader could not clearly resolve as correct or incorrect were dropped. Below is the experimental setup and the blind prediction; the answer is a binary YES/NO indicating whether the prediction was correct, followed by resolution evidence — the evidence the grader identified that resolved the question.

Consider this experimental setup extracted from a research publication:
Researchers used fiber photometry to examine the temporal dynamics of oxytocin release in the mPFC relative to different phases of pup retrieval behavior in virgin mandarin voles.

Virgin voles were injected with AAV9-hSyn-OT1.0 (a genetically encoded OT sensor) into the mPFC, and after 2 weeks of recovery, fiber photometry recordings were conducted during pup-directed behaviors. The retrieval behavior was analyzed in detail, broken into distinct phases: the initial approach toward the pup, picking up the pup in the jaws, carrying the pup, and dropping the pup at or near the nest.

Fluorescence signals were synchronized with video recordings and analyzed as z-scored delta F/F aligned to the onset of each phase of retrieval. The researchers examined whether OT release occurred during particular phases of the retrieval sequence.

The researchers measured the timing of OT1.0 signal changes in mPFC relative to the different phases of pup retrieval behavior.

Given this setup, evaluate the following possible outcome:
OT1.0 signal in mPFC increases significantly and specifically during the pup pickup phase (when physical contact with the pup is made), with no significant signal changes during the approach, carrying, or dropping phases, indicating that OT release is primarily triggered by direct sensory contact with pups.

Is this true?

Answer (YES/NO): NO